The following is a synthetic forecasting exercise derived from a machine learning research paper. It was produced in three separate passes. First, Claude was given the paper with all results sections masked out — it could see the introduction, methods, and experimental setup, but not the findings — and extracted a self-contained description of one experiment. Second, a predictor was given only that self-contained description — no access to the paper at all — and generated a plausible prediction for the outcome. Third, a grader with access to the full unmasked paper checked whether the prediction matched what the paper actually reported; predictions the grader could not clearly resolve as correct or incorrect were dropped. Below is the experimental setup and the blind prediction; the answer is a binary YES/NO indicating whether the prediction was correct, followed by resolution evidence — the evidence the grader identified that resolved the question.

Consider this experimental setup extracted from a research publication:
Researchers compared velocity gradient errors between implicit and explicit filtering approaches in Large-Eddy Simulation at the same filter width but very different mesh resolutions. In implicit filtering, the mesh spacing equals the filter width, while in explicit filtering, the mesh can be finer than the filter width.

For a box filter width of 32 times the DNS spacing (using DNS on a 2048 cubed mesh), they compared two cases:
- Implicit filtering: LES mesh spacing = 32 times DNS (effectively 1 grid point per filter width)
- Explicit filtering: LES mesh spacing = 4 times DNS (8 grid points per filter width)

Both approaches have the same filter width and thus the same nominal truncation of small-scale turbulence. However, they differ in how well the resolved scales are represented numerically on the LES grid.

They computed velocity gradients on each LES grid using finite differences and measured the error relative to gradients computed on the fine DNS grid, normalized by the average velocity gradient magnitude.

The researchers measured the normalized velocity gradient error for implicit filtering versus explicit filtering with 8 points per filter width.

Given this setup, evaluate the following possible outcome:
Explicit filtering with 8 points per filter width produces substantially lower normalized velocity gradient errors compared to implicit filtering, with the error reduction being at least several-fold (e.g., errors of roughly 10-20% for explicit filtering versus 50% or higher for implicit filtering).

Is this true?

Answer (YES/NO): YES